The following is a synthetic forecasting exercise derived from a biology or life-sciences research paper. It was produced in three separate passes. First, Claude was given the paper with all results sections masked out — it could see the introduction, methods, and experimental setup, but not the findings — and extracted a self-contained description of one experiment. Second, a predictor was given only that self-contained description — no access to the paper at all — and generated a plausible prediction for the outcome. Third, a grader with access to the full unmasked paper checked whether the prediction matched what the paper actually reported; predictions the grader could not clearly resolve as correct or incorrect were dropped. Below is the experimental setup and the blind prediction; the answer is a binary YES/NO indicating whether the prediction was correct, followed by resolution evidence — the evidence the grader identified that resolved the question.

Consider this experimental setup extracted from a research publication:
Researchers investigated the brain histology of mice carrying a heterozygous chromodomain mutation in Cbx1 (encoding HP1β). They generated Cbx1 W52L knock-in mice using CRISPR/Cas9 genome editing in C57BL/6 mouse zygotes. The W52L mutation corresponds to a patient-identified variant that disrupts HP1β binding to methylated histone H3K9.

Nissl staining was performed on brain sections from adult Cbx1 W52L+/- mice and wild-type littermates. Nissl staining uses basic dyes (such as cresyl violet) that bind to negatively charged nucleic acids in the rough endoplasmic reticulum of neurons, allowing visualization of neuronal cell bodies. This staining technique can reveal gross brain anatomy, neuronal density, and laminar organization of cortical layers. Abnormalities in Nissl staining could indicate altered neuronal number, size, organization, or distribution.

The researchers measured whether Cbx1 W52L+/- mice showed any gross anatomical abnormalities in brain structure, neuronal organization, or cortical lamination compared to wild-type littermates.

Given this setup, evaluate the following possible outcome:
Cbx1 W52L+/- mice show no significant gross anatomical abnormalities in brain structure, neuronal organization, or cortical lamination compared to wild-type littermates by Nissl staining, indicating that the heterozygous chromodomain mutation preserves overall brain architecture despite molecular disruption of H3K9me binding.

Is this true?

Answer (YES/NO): YES